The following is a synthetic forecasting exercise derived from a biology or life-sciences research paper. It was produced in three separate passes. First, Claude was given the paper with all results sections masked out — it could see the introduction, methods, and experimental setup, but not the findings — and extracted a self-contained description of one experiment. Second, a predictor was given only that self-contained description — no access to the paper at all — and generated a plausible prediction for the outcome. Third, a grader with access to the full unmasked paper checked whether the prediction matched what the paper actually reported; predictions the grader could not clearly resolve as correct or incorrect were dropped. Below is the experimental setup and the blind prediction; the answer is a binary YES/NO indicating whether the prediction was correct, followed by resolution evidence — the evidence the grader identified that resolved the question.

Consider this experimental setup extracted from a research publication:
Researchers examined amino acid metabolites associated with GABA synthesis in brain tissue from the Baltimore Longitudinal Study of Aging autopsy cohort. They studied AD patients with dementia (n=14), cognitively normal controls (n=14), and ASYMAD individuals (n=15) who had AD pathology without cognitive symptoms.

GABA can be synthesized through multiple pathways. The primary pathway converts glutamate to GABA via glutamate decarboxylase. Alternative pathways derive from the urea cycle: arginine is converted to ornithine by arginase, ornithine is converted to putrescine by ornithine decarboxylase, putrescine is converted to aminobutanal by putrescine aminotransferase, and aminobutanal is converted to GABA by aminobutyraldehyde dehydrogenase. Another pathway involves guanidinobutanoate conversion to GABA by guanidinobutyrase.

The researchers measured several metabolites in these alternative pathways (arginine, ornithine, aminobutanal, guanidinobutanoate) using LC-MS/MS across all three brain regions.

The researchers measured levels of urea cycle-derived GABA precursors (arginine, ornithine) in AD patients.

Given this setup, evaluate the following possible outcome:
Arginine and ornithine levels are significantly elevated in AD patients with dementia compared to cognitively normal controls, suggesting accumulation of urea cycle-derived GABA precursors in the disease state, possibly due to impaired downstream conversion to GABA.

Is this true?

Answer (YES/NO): YES